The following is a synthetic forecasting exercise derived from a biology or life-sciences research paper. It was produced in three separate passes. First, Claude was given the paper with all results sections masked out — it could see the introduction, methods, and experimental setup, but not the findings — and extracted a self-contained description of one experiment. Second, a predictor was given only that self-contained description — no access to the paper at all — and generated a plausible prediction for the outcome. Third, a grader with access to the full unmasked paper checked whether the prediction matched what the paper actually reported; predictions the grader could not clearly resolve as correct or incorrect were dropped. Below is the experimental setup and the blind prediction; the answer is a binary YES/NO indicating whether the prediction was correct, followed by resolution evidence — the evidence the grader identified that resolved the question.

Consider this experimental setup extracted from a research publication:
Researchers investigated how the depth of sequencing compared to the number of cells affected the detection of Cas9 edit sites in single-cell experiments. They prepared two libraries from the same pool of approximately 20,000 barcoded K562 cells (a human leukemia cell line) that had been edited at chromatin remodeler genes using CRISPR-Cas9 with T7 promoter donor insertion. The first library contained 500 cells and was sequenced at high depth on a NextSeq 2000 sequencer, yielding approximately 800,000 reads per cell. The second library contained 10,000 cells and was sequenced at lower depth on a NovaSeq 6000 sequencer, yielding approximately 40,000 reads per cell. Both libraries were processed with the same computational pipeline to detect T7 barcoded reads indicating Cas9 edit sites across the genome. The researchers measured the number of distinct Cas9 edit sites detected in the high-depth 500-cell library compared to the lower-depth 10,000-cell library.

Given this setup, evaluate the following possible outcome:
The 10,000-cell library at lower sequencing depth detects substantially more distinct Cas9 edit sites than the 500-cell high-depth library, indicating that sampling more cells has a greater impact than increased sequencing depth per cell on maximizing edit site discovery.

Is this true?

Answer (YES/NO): YES